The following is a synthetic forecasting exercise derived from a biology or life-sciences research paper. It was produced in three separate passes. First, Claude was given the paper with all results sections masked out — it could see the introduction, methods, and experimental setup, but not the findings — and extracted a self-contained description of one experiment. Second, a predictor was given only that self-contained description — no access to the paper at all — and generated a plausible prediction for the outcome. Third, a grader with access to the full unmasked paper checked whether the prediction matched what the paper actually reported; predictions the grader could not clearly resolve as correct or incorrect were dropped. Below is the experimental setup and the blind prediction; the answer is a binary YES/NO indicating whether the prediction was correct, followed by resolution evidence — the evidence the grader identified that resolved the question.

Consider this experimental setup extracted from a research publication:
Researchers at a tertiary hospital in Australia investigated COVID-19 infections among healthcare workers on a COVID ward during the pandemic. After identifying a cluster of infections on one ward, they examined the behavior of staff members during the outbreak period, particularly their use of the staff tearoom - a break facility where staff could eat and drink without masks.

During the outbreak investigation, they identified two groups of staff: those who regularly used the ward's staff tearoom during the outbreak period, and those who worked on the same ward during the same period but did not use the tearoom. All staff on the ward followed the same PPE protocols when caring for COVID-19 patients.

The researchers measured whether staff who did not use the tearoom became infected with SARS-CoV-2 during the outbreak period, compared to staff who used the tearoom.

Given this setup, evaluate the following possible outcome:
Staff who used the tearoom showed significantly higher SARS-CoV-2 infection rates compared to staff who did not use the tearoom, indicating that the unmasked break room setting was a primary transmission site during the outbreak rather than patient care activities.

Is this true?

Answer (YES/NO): YES